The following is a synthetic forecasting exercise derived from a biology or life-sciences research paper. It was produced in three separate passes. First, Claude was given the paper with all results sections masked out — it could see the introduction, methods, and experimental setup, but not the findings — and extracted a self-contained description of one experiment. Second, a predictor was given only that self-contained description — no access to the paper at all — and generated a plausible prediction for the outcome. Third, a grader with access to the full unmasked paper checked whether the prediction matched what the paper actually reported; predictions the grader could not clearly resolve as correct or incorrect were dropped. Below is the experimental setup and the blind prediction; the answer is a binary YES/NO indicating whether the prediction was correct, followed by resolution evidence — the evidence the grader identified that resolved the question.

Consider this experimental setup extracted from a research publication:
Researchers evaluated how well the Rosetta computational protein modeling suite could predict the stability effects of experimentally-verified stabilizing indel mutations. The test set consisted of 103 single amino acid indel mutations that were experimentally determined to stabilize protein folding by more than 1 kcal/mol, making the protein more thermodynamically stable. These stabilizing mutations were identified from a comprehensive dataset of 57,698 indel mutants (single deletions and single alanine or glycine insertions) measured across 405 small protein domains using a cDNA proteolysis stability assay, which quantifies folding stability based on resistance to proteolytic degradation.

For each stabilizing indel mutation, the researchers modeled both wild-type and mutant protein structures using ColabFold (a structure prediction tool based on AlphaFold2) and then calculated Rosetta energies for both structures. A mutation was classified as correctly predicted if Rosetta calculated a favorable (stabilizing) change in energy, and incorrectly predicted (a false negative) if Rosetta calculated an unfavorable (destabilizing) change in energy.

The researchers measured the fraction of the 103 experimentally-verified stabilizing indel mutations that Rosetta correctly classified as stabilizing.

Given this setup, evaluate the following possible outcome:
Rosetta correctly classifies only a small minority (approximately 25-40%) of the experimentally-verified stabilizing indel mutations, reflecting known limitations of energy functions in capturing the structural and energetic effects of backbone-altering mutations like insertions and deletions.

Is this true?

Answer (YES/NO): NO